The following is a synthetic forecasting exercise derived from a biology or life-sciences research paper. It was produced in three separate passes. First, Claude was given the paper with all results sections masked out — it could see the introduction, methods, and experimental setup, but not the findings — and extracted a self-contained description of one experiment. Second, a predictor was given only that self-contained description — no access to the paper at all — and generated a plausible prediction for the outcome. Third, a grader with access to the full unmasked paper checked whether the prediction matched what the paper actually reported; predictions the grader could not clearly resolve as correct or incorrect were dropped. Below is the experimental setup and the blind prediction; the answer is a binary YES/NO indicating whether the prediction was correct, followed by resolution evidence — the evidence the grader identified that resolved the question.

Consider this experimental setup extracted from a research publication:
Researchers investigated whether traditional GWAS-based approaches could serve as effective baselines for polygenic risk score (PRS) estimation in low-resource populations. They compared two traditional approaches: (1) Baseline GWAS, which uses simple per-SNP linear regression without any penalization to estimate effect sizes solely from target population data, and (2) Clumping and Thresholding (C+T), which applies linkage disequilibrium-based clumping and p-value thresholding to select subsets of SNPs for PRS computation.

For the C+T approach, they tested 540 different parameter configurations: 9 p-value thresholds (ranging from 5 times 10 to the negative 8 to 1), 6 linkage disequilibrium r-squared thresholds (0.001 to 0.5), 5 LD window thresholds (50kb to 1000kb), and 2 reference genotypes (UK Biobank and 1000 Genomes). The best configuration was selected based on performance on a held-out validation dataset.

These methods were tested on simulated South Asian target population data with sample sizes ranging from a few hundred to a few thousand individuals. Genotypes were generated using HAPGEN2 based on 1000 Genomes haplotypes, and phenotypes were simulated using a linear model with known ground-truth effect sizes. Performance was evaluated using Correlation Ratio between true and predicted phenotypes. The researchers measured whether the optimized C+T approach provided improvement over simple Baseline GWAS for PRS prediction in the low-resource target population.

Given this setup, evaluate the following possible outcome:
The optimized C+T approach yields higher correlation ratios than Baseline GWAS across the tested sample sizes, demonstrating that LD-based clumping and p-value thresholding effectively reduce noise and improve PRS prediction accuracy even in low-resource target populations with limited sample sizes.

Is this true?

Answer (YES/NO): NO